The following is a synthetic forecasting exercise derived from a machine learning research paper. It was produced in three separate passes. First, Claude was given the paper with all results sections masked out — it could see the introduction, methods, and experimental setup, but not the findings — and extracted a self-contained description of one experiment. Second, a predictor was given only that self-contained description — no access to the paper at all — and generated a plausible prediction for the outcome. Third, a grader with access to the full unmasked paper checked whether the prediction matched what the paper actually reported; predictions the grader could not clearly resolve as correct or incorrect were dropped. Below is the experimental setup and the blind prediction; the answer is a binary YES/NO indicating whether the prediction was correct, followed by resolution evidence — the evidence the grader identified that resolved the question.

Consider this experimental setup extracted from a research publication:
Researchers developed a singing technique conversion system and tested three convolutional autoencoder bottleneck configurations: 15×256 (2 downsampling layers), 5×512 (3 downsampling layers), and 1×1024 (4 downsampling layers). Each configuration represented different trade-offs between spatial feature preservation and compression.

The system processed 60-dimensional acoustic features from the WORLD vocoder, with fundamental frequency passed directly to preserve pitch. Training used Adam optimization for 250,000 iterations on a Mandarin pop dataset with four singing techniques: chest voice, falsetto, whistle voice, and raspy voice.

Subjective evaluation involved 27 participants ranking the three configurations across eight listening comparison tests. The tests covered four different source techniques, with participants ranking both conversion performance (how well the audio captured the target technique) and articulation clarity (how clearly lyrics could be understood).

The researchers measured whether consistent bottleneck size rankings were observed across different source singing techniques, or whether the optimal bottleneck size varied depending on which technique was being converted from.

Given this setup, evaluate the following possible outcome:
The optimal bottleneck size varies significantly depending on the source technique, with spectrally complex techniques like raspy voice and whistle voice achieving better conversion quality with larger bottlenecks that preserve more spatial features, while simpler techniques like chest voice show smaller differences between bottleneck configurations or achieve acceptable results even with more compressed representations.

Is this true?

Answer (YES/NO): NO